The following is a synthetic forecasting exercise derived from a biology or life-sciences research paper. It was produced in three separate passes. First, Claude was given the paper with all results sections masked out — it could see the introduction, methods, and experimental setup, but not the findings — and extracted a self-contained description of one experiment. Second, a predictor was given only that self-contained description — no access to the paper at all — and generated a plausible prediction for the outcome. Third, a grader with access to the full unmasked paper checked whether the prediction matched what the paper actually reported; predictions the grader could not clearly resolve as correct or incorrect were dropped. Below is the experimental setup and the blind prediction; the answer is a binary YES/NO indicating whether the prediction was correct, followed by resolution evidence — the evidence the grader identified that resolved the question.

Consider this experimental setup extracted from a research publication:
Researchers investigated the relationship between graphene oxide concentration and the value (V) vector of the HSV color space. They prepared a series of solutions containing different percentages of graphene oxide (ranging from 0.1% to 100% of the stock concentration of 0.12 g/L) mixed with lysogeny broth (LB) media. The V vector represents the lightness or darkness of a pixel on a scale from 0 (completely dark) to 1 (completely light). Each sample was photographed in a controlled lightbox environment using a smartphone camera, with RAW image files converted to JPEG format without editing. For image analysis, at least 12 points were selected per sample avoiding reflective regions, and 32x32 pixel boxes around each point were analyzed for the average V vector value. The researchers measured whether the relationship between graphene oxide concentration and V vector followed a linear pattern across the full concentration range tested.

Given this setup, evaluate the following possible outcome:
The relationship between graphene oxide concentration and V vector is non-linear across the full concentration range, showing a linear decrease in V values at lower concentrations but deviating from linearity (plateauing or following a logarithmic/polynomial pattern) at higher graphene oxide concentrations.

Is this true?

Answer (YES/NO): YES